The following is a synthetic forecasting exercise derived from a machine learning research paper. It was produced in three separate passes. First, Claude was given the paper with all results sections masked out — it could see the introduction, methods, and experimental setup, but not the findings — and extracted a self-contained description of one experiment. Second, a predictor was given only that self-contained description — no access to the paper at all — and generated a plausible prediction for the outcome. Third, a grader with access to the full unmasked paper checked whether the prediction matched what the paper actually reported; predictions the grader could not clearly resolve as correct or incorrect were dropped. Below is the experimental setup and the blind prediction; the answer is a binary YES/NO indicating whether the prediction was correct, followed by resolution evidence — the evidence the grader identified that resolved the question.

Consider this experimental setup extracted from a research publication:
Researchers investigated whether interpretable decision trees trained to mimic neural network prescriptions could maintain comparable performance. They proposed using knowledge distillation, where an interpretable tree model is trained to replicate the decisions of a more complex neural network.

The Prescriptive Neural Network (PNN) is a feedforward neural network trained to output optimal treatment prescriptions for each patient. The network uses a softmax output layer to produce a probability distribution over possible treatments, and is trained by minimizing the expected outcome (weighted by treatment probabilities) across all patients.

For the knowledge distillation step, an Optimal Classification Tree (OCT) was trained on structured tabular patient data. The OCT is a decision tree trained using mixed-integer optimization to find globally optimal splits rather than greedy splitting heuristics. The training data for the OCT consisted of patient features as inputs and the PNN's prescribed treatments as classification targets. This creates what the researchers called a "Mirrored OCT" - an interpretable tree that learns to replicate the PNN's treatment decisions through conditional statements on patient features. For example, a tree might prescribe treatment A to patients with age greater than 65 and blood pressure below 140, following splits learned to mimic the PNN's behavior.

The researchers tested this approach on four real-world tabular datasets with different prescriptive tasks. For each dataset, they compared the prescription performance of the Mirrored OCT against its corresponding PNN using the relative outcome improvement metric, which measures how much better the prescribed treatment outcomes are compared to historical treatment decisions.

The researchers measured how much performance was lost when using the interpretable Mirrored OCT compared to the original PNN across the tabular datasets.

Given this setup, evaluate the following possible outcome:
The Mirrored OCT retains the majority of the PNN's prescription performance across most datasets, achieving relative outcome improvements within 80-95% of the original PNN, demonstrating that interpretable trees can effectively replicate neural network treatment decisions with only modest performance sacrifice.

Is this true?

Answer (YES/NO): NO